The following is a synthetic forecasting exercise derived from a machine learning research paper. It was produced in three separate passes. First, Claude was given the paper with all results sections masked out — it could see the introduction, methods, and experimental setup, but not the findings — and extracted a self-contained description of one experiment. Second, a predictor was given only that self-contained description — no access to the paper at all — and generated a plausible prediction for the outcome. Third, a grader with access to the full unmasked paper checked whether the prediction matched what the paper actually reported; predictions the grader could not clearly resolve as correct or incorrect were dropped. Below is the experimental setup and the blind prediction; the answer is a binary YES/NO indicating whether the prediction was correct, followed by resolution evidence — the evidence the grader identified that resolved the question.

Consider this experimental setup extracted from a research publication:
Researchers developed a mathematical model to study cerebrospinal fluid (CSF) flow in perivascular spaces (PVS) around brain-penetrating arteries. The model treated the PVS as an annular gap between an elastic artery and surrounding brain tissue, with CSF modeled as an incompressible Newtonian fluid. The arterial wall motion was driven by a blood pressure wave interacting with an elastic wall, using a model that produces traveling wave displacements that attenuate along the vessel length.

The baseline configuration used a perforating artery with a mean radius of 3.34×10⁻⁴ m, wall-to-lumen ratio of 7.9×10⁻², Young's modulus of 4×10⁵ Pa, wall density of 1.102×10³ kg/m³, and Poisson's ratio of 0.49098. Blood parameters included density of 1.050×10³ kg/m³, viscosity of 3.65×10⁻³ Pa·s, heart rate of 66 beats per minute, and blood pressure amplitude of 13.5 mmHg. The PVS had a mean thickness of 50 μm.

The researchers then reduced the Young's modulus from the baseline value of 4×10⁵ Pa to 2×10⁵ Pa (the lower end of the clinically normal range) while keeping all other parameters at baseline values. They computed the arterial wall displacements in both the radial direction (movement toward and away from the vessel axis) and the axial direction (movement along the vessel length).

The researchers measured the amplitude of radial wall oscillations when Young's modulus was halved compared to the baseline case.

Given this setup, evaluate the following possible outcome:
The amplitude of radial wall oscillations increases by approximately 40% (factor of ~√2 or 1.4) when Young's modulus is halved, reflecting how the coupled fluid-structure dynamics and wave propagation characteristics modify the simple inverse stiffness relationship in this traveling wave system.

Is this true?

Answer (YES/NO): NO